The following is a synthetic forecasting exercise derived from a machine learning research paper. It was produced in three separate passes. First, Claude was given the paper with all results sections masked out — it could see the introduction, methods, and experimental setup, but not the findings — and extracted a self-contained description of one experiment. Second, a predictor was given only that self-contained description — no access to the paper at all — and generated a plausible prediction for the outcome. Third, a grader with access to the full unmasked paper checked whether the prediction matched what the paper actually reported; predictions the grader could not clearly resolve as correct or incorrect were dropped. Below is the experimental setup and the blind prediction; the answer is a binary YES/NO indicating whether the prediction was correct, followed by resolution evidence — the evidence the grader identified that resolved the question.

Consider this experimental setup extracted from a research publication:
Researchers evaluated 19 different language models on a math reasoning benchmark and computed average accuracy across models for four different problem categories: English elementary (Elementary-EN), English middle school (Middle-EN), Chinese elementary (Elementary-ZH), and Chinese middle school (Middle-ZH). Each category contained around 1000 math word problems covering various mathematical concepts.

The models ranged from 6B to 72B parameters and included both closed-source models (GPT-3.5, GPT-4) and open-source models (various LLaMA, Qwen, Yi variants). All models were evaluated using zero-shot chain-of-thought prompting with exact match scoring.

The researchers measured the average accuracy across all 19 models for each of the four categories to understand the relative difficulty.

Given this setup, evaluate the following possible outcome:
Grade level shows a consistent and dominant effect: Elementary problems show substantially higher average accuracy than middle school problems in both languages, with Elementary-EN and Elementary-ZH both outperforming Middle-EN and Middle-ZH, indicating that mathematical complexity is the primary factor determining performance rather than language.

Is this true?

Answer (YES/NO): NO